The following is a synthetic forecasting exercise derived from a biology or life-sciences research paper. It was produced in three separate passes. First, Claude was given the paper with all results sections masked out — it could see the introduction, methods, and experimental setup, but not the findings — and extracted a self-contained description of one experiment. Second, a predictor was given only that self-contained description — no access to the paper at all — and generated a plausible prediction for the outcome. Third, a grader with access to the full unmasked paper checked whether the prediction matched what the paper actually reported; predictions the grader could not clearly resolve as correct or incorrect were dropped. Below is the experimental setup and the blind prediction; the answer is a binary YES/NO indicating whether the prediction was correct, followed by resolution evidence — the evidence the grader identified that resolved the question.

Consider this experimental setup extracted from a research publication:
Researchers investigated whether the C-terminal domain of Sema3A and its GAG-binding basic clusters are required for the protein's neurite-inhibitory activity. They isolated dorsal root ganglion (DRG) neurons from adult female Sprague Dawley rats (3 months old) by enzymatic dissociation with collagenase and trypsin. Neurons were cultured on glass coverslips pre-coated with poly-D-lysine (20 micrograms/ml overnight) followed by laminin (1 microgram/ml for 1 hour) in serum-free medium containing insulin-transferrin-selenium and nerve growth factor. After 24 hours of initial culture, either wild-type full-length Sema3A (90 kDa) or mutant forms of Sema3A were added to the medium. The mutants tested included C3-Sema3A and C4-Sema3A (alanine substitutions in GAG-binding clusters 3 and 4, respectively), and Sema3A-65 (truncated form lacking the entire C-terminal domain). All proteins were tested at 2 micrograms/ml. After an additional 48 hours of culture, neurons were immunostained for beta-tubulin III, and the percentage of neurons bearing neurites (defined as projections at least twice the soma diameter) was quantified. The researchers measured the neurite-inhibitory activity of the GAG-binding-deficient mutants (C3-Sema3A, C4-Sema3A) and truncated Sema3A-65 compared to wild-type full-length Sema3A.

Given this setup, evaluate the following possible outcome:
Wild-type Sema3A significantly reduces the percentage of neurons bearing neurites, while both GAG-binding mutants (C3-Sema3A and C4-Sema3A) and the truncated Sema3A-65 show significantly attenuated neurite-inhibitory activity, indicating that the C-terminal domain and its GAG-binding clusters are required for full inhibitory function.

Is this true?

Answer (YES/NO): YES